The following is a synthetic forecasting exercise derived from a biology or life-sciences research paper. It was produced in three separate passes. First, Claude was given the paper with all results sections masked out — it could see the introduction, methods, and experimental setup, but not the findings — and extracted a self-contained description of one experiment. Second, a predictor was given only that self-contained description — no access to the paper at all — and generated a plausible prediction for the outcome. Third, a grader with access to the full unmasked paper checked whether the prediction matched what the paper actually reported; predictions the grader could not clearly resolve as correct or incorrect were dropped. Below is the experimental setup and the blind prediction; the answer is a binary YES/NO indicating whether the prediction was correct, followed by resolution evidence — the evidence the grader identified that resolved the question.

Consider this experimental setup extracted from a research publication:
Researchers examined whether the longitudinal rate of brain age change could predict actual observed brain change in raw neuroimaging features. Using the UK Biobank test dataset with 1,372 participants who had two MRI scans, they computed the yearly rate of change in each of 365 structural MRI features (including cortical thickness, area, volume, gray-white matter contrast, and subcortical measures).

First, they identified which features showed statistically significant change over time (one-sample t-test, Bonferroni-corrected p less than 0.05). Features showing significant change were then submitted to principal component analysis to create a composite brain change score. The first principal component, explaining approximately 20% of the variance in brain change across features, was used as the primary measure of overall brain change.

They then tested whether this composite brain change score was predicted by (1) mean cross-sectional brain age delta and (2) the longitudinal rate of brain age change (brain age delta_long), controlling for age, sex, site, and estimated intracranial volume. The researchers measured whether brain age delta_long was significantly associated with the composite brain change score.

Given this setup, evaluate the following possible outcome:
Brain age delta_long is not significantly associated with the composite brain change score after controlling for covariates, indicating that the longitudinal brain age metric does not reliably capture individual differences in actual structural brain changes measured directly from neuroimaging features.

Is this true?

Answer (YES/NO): NO